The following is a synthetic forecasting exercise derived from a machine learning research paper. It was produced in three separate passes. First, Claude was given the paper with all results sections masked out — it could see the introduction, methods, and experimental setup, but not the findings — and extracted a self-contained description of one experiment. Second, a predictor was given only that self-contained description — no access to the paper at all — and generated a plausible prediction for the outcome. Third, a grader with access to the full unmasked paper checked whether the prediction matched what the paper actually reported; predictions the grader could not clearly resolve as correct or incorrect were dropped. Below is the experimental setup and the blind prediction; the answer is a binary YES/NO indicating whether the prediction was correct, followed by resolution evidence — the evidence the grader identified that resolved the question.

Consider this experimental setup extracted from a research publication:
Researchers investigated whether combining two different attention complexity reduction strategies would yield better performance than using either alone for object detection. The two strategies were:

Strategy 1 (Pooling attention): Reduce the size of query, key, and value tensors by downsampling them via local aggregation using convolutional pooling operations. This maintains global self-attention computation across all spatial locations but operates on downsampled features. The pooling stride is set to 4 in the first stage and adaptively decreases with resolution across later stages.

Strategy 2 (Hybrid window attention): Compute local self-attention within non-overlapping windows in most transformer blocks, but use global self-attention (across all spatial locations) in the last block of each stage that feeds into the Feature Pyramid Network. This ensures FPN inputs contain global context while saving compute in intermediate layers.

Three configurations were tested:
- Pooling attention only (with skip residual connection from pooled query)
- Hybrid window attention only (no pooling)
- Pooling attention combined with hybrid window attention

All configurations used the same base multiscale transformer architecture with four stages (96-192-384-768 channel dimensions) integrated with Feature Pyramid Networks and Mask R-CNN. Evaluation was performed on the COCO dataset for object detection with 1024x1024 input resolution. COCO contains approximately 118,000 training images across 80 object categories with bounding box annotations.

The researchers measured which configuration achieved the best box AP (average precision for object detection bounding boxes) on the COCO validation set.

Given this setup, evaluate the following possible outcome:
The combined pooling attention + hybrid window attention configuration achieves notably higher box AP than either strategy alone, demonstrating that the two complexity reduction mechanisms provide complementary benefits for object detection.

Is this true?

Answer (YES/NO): NO